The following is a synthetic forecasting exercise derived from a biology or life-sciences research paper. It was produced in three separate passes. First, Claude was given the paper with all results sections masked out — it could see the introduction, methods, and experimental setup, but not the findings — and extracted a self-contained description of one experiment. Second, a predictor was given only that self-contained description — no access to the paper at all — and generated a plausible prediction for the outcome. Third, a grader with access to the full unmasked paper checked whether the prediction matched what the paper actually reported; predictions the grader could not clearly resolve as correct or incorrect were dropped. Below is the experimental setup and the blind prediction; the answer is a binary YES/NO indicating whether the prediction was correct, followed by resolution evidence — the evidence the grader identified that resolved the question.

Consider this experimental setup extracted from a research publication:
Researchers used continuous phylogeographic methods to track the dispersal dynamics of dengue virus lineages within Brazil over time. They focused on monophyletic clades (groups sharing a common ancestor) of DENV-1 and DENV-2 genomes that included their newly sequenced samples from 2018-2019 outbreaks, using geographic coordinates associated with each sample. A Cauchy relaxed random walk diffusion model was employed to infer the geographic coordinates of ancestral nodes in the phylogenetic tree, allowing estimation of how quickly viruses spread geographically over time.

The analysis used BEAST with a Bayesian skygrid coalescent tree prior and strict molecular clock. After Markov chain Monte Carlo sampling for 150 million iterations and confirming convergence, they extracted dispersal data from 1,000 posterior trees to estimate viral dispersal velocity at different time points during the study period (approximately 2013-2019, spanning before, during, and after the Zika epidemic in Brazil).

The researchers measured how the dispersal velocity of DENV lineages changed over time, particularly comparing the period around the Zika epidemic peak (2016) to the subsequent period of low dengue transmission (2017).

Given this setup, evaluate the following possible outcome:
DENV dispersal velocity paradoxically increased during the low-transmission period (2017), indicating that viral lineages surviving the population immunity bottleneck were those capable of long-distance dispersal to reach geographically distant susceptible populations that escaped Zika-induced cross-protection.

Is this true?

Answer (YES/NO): NO